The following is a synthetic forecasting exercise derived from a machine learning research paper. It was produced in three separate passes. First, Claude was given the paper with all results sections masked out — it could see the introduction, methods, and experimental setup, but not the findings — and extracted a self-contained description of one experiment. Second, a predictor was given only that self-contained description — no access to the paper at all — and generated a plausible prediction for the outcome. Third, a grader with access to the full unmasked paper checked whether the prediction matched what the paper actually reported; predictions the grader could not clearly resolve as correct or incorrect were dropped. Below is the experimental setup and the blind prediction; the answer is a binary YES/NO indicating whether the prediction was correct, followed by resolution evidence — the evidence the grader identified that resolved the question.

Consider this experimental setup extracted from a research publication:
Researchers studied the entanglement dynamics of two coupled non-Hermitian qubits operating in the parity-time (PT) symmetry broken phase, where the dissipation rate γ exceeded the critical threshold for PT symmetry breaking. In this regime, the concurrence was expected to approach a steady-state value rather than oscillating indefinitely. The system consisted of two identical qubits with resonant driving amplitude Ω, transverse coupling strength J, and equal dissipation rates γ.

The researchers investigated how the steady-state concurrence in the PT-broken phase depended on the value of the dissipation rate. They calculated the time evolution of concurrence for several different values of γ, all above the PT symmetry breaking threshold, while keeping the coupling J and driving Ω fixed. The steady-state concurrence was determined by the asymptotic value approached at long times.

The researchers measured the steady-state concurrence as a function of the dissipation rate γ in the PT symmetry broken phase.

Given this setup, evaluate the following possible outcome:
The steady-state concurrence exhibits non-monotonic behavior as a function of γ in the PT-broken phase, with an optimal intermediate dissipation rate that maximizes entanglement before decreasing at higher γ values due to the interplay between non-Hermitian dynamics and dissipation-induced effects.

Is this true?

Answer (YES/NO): NO